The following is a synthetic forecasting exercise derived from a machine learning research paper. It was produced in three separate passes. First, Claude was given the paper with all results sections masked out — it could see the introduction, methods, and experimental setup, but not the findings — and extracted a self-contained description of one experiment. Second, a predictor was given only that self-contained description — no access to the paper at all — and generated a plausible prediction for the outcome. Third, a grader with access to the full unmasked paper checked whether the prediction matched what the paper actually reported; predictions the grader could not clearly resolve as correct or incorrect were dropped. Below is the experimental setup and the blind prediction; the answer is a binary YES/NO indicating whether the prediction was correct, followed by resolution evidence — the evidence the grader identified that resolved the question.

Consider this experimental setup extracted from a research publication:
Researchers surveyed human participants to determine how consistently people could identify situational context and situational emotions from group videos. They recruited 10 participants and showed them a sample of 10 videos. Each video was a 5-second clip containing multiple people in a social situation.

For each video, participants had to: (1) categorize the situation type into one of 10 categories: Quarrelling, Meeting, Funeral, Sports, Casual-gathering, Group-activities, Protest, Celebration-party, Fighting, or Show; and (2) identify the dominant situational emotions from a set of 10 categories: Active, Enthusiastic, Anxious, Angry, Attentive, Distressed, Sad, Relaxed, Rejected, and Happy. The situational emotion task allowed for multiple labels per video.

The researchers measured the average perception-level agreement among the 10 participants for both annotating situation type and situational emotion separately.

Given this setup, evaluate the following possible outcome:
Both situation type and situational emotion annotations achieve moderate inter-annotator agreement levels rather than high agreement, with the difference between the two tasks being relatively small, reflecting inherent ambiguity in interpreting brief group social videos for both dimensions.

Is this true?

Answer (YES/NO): YES